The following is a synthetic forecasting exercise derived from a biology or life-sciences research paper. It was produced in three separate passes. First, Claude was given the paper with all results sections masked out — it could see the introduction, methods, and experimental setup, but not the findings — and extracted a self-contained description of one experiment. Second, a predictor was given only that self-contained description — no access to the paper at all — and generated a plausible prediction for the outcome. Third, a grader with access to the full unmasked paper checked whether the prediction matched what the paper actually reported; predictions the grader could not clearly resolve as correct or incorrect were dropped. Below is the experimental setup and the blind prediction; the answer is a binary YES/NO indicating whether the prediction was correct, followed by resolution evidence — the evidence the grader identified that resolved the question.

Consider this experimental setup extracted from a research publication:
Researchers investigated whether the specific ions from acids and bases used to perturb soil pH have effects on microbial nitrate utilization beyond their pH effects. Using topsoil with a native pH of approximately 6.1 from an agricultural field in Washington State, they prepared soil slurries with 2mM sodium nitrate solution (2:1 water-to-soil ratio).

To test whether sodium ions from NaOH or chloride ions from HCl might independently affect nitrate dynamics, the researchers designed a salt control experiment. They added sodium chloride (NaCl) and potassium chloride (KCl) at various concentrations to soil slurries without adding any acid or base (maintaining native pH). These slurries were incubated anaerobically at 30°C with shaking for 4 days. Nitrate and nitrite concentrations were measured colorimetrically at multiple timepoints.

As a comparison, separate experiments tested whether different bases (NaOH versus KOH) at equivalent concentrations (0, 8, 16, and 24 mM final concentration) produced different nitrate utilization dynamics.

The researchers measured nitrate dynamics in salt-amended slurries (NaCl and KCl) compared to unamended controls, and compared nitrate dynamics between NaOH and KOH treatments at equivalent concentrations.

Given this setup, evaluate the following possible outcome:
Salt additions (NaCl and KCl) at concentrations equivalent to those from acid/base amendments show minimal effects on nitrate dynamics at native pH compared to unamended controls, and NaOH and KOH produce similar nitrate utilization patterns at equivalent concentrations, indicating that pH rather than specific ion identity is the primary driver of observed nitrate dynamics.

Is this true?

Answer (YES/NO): YES